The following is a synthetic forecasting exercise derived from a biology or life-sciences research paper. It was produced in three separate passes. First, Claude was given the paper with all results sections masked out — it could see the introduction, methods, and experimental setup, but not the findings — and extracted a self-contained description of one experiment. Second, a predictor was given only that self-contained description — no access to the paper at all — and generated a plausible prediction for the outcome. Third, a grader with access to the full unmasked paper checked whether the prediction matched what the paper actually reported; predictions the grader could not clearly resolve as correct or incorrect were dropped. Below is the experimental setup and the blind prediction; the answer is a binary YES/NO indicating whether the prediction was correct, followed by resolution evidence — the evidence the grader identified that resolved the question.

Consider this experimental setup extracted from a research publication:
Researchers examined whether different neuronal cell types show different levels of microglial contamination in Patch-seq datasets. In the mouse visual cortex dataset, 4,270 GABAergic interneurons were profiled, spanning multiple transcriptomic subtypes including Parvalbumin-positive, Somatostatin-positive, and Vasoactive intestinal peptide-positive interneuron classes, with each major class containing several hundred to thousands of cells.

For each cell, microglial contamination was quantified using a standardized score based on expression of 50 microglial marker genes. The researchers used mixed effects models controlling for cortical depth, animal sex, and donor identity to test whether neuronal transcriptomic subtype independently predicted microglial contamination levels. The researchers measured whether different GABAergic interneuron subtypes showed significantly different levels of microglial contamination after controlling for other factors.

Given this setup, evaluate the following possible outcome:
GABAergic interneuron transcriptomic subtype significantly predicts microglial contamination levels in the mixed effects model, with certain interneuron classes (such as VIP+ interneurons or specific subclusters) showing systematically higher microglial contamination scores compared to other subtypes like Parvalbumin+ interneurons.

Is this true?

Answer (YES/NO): NO